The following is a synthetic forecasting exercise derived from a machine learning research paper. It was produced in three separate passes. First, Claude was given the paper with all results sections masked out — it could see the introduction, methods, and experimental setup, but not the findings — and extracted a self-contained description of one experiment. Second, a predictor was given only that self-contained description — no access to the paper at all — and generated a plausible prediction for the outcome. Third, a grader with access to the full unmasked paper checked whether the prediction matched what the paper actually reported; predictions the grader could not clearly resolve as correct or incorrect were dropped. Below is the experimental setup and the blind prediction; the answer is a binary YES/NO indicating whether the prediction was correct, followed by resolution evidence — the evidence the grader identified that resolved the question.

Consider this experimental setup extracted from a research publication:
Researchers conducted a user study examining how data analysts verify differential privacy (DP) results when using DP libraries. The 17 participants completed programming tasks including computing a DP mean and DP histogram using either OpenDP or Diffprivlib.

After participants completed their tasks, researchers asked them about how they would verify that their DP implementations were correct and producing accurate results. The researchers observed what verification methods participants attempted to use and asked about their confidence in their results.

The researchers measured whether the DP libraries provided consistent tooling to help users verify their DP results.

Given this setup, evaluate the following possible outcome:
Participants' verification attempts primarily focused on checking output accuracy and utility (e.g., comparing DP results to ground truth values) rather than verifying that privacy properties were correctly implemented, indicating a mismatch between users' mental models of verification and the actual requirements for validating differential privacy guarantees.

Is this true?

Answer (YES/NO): YES